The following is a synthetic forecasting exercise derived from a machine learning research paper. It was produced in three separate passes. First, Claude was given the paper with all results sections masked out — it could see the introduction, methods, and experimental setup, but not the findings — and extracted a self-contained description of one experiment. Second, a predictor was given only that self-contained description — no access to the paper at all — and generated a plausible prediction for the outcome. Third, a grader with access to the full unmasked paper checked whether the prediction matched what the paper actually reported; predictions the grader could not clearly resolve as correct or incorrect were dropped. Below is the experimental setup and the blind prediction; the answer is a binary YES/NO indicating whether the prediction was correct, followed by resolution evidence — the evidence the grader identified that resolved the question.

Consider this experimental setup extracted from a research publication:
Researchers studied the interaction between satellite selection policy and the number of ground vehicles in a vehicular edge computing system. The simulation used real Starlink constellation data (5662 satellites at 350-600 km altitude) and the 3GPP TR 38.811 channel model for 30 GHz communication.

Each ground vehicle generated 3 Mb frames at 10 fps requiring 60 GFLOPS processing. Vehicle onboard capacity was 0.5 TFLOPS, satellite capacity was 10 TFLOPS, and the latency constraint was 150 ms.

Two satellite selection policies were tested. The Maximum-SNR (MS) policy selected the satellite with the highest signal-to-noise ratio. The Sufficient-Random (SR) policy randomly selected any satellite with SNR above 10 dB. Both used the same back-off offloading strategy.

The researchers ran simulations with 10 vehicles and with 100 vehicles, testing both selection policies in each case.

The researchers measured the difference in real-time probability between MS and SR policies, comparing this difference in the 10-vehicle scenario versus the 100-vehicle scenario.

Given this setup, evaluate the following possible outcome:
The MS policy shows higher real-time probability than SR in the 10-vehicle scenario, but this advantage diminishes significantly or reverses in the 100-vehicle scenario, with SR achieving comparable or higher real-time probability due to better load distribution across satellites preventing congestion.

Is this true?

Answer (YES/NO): NO